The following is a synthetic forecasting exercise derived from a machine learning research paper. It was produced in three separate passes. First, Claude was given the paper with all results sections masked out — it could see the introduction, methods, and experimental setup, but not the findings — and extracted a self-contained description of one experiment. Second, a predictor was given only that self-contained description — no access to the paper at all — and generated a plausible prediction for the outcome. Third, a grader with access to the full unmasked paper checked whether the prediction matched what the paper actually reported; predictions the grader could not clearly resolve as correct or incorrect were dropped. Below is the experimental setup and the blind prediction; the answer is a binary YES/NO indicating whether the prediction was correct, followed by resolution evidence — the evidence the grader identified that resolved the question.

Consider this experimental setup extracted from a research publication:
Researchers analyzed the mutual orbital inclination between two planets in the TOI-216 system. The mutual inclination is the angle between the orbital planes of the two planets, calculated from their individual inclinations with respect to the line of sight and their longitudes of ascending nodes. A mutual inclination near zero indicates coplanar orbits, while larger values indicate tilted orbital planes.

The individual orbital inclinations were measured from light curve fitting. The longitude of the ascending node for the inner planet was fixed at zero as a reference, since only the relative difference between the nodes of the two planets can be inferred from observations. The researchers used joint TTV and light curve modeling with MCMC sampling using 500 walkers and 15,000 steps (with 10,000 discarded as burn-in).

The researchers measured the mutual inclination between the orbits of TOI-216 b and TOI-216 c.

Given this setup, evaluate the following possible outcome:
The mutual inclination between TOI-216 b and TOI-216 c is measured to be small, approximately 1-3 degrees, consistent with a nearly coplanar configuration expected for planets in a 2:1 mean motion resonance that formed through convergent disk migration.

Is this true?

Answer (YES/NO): YES